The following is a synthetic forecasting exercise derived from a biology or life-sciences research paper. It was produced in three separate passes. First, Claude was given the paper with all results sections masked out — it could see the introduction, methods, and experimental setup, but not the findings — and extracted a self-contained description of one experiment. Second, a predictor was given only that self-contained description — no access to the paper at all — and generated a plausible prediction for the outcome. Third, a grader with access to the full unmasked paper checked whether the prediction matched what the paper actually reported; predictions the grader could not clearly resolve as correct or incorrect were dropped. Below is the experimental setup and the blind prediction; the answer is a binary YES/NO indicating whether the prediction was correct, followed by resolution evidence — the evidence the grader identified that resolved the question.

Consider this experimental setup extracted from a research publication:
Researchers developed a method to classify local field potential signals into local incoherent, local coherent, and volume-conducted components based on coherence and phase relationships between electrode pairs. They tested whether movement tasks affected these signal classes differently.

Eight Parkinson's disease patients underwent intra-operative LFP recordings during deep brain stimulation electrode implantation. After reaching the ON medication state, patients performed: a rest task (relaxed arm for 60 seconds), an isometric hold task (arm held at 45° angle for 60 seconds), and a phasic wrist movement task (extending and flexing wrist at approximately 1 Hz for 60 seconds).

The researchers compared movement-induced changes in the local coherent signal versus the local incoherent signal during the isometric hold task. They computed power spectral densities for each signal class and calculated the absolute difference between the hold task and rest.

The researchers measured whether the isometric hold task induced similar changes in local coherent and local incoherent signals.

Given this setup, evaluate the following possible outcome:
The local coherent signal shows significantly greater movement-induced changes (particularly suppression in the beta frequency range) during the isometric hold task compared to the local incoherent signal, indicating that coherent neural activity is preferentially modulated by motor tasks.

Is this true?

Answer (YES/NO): NO